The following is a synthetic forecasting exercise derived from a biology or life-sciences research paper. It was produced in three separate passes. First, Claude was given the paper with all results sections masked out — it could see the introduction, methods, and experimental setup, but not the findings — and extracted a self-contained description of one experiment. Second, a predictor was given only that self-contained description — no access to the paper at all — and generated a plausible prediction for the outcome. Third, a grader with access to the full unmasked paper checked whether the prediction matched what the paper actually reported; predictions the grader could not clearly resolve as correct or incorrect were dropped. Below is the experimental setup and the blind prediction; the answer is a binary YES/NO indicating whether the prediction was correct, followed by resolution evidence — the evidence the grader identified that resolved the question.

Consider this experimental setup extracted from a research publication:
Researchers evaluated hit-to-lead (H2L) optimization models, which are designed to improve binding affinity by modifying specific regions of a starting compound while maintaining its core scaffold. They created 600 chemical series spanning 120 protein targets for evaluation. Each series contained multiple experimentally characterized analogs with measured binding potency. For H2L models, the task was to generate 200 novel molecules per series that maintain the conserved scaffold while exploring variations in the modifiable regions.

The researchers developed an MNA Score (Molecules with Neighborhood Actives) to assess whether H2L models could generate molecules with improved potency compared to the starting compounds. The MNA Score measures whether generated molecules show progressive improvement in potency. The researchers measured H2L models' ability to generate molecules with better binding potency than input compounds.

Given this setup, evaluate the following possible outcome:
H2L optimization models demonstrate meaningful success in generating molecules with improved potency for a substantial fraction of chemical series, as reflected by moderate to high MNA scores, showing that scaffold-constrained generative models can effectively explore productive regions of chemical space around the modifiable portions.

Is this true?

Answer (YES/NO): NO